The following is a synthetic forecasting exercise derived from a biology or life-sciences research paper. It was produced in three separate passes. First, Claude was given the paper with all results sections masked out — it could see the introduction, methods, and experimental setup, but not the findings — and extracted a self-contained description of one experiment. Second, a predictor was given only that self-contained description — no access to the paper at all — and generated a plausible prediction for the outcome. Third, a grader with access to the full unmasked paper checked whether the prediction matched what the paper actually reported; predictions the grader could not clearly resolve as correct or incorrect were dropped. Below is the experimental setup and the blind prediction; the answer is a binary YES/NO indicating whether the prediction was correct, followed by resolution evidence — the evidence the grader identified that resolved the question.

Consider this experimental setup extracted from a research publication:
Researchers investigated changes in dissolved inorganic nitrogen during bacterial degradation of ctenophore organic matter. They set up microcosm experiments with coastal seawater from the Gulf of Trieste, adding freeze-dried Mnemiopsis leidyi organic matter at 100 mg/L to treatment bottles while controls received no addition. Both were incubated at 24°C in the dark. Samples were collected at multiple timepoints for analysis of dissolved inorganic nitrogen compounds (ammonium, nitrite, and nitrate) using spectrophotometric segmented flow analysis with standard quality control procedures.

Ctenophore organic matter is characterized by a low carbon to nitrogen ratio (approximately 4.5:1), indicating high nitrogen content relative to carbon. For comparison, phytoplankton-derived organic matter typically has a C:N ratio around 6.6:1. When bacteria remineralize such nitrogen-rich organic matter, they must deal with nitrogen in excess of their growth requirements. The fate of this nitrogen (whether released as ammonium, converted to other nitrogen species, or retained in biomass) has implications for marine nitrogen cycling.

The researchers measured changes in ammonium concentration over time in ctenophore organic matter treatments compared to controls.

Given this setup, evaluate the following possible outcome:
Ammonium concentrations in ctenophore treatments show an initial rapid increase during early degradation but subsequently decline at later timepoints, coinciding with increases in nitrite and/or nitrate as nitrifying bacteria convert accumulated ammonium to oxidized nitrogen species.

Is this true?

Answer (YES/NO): NO